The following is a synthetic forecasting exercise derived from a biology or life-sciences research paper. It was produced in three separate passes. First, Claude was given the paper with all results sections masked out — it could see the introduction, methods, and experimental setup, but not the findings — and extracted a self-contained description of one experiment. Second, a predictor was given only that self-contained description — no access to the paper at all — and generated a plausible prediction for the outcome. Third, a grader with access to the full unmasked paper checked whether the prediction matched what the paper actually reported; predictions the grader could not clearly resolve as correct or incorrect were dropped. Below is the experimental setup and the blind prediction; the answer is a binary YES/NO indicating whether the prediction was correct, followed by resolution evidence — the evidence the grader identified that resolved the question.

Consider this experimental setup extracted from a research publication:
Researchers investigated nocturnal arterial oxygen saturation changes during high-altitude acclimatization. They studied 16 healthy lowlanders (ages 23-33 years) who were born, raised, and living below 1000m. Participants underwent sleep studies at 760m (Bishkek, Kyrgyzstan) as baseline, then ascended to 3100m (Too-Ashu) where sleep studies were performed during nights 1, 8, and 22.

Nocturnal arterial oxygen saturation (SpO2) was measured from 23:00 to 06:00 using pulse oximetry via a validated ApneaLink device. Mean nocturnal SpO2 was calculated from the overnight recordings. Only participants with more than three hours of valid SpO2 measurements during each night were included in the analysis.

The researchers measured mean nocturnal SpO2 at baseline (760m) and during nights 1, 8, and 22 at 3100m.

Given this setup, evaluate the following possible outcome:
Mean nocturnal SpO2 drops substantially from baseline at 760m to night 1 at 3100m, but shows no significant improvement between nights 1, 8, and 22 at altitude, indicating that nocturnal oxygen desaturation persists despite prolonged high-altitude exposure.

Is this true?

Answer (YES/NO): NO